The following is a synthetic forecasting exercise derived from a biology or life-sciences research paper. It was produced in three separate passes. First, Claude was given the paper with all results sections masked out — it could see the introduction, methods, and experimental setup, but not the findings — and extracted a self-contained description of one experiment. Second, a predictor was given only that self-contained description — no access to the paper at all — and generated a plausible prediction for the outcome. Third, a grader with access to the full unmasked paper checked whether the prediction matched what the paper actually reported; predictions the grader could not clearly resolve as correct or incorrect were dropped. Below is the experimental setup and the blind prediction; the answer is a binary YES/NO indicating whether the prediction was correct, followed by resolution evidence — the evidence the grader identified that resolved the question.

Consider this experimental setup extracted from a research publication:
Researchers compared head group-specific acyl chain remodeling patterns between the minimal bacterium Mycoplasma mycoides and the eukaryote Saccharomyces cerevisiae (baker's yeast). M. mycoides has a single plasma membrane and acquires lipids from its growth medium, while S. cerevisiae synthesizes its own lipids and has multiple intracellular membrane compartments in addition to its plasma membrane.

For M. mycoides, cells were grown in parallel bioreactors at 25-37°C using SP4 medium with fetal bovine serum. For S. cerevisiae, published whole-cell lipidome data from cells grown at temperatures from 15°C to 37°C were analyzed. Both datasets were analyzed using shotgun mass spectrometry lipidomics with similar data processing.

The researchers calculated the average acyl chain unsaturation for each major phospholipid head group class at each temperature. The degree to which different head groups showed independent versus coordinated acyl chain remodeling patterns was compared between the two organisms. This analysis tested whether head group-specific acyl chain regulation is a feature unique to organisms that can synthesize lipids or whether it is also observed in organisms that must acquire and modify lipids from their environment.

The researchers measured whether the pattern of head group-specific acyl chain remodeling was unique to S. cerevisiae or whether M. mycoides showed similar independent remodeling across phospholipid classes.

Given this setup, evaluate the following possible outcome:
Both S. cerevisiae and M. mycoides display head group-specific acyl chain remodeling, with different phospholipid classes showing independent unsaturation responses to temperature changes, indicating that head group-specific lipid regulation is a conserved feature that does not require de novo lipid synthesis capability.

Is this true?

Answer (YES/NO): YES